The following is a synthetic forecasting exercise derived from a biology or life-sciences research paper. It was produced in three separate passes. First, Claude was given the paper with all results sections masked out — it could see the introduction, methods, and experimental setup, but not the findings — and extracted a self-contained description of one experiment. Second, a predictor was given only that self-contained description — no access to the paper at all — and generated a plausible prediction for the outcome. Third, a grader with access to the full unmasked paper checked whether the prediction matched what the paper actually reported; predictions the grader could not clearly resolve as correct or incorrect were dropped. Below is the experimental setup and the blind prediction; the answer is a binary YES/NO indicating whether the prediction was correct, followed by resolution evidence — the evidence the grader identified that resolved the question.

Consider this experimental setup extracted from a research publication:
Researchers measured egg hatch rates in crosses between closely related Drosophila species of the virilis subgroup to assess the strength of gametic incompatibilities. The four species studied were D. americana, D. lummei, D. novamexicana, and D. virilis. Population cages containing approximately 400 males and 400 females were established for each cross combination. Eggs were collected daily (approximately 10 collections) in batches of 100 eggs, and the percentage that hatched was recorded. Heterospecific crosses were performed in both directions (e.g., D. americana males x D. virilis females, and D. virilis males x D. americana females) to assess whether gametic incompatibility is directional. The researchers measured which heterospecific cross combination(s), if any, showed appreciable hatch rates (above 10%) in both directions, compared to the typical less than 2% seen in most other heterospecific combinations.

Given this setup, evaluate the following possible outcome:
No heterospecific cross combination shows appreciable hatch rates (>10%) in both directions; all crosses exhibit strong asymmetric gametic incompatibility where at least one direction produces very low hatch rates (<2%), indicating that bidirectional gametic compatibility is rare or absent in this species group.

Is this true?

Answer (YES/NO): NO